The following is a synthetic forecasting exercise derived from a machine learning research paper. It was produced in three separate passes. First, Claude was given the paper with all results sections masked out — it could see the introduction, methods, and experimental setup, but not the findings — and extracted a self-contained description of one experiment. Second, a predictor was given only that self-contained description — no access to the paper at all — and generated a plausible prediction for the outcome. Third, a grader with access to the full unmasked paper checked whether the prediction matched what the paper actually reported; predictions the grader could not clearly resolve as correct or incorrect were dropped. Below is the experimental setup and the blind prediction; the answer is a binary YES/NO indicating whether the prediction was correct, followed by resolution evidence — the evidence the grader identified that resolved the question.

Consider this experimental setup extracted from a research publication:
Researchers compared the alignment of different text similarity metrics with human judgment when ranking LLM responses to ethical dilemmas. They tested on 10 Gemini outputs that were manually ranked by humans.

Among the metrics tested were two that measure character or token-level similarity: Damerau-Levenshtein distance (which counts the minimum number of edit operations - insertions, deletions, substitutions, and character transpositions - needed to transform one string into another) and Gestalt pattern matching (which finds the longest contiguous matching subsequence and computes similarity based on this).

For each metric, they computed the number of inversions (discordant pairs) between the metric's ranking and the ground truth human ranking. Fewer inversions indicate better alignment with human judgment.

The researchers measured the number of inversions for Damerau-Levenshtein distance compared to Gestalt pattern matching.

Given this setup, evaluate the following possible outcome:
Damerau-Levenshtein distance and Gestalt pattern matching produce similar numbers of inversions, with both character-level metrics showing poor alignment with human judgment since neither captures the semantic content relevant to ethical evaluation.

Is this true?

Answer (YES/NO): NO